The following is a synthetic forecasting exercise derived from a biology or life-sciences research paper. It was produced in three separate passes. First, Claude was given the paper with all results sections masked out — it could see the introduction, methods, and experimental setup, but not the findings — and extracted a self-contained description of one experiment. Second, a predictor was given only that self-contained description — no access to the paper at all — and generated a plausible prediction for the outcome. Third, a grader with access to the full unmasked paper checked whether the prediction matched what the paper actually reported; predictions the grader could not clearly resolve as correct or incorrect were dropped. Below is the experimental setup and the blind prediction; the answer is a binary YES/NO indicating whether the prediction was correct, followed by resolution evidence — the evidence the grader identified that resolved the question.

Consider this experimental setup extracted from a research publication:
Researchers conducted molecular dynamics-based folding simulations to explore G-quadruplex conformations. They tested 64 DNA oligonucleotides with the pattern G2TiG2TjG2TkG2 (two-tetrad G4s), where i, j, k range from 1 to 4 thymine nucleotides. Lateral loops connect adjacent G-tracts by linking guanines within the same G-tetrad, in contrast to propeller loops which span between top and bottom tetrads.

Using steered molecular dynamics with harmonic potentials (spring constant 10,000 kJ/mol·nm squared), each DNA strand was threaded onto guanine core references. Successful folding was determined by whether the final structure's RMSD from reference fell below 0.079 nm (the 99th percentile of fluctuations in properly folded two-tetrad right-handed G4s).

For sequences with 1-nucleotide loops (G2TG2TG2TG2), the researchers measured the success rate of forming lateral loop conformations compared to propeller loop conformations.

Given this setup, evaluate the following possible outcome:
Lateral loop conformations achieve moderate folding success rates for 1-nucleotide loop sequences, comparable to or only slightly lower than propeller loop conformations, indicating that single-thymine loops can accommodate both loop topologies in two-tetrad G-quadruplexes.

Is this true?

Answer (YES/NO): NO